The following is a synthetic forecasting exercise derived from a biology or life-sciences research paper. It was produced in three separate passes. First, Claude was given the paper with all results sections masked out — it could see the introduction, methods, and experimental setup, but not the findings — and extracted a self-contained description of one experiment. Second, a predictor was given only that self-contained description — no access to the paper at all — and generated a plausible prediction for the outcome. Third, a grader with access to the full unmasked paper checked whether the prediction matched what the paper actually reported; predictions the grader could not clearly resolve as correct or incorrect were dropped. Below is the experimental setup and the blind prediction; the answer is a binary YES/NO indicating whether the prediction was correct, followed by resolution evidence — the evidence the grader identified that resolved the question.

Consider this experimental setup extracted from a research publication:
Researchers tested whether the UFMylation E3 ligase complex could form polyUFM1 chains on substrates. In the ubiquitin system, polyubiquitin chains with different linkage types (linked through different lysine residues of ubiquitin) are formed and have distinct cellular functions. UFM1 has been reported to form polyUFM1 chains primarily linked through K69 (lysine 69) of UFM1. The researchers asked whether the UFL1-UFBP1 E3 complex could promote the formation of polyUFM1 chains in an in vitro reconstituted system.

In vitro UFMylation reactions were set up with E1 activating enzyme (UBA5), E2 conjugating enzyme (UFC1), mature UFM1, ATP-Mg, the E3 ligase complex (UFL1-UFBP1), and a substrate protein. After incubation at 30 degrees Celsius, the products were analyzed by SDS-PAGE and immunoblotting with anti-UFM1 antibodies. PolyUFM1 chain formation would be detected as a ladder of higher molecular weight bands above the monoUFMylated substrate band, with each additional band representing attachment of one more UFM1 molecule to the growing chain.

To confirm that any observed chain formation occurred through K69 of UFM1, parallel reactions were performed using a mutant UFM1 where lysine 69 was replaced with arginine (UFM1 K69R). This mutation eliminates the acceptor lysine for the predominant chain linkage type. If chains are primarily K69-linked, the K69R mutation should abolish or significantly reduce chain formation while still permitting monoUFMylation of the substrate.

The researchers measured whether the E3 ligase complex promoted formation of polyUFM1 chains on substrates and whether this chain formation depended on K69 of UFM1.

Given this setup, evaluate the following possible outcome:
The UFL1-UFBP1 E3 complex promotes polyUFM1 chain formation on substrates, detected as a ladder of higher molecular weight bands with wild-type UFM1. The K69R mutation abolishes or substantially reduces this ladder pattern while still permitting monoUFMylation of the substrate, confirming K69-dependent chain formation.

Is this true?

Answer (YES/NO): YES